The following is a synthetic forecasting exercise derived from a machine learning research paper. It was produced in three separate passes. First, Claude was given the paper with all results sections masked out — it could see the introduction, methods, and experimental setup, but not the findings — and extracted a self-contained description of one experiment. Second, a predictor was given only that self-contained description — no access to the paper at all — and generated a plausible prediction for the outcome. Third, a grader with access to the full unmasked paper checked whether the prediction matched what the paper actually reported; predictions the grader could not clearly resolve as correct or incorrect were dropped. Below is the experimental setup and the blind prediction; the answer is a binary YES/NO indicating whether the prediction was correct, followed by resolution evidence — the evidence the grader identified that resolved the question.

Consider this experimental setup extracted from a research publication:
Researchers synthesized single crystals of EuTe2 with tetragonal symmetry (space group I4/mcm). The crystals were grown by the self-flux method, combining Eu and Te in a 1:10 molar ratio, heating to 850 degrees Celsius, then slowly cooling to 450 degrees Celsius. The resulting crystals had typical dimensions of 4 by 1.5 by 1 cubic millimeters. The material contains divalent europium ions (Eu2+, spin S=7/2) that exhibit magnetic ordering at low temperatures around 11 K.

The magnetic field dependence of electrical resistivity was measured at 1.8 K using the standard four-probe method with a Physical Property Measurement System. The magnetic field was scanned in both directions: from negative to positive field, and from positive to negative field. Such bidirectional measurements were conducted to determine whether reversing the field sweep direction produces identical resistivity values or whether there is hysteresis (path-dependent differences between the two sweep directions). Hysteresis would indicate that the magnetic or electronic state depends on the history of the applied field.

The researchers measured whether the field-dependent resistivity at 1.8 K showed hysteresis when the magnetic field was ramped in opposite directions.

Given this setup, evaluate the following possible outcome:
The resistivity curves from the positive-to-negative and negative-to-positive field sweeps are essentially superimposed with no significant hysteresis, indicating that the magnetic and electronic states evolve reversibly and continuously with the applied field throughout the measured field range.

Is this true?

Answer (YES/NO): NO